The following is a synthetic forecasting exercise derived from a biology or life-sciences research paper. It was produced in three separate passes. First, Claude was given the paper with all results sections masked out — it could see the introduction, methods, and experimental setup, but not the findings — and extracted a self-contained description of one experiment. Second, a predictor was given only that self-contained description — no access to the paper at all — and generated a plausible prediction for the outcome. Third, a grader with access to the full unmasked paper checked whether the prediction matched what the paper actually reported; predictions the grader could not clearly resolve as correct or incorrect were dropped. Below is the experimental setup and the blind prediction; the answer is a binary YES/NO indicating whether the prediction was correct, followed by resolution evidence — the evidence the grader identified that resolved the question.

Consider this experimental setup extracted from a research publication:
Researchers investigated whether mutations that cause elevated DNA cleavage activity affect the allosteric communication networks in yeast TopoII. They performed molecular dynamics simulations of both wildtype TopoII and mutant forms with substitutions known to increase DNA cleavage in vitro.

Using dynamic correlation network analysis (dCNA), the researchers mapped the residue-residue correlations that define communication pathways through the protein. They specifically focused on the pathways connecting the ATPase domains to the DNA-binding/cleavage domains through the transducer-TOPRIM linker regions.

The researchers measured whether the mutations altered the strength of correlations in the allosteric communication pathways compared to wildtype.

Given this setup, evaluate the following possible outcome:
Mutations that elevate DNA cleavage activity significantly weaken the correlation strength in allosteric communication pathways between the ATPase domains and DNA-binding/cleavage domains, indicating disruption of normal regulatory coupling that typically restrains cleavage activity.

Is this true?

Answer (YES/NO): YES